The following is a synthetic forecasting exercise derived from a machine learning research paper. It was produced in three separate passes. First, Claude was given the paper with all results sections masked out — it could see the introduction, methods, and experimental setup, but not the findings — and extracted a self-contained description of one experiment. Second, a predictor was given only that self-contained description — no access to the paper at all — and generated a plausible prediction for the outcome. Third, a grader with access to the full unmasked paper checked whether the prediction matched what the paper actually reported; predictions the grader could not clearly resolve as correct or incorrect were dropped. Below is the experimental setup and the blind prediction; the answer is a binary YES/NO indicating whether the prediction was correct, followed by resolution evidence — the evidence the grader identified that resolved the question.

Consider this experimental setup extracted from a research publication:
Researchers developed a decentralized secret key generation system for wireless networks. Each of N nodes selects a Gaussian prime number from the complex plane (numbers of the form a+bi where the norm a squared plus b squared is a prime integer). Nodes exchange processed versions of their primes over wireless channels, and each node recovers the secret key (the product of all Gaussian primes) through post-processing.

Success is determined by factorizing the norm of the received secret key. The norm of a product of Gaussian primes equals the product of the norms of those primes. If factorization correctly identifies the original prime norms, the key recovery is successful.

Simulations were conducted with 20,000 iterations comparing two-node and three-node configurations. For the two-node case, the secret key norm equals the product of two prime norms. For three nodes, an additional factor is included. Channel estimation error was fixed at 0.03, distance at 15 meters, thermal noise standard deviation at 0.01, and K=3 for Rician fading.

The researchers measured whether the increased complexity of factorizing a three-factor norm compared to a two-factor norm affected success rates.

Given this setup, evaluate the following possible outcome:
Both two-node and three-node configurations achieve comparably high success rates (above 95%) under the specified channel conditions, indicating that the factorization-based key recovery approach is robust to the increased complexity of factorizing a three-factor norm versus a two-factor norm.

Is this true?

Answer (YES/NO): NO